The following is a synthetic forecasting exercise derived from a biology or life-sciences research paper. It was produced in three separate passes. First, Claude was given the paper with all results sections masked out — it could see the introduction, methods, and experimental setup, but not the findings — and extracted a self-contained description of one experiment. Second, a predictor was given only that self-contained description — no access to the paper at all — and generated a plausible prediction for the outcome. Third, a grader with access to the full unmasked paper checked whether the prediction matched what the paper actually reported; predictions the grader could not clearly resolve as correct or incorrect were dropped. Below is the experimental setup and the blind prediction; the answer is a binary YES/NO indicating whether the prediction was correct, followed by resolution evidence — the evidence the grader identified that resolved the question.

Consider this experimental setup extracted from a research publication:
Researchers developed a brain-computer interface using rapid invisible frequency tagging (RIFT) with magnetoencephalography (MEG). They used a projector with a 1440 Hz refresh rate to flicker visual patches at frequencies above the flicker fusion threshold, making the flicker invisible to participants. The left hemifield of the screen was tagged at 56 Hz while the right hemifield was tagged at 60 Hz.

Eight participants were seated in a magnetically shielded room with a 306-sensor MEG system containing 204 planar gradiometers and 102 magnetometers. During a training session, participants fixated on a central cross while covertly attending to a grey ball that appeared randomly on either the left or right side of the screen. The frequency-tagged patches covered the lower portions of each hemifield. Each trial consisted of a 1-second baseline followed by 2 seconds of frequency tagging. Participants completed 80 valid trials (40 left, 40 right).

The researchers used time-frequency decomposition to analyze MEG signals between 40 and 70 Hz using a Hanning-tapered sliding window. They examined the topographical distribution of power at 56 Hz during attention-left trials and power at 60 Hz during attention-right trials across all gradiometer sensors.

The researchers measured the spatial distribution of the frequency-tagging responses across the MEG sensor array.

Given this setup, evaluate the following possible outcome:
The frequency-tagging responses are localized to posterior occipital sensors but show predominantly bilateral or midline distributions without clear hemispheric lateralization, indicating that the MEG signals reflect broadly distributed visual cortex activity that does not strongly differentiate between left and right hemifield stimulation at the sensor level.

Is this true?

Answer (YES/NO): NO